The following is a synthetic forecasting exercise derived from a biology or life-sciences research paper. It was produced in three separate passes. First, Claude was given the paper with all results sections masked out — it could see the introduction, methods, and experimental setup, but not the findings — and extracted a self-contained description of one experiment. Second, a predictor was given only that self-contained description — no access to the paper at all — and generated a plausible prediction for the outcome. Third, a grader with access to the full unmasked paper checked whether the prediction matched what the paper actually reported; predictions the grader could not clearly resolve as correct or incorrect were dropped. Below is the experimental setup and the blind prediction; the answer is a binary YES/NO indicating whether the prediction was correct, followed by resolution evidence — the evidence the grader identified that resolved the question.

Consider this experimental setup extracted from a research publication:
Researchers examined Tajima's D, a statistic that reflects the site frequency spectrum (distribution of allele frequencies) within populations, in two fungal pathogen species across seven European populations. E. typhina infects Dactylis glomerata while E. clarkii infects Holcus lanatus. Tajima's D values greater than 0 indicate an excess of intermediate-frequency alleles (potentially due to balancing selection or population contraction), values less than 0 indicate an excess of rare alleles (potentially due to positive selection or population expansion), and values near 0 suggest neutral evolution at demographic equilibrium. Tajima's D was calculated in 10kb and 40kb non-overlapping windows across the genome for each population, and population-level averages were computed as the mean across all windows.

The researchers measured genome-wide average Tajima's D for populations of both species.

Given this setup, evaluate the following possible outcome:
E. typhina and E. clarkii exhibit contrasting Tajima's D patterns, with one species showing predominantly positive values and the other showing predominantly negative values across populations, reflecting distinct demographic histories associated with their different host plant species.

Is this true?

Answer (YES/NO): NO